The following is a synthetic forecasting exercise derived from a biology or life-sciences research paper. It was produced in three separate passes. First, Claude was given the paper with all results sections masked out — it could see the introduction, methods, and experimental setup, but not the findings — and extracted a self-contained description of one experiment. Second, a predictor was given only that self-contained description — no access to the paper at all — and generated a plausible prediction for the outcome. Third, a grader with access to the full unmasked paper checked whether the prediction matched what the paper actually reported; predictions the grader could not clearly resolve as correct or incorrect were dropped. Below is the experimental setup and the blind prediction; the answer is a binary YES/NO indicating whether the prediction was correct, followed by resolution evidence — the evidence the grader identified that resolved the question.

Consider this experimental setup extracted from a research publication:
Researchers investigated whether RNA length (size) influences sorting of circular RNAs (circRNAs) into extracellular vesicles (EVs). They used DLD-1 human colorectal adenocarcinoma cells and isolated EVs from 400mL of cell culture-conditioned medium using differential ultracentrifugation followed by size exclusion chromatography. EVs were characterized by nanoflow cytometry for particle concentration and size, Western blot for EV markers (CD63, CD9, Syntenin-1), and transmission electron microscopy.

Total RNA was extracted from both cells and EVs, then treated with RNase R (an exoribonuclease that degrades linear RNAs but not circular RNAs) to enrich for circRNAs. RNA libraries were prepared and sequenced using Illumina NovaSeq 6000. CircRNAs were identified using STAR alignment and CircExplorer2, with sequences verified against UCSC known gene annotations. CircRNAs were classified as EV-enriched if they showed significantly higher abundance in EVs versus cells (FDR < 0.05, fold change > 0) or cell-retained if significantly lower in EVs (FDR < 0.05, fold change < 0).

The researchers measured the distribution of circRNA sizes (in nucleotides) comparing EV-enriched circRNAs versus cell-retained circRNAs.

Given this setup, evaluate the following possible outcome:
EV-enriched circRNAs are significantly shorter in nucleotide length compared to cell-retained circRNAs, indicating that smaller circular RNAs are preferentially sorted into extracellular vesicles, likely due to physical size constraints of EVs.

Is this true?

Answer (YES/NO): YES